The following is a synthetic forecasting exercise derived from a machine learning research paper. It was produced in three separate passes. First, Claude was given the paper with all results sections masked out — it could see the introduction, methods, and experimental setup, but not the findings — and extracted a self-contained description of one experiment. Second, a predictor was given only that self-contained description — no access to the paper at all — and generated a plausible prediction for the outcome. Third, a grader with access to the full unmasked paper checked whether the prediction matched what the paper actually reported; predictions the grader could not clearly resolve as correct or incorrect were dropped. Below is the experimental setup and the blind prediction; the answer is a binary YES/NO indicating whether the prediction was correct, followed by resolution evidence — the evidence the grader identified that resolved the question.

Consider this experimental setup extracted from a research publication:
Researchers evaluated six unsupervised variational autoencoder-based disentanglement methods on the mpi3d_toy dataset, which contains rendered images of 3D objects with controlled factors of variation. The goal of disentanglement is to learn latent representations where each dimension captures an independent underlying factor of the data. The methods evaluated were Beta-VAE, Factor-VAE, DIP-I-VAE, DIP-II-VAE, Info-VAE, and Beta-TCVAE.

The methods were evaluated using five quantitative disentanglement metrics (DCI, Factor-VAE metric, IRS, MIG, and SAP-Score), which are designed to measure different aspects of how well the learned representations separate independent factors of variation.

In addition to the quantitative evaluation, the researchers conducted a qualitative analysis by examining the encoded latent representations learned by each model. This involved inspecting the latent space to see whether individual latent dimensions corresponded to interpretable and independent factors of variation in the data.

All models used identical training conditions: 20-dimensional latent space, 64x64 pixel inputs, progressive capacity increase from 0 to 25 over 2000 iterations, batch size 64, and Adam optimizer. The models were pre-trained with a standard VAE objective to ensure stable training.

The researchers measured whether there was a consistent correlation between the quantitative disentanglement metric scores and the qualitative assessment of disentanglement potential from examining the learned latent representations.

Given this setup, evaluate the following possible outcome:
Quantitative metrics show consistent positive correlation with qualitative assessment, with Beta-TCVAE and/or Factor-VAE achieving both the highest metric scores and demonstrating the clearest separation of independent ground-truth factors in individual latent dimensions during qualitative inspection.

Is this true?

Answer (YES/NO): NO